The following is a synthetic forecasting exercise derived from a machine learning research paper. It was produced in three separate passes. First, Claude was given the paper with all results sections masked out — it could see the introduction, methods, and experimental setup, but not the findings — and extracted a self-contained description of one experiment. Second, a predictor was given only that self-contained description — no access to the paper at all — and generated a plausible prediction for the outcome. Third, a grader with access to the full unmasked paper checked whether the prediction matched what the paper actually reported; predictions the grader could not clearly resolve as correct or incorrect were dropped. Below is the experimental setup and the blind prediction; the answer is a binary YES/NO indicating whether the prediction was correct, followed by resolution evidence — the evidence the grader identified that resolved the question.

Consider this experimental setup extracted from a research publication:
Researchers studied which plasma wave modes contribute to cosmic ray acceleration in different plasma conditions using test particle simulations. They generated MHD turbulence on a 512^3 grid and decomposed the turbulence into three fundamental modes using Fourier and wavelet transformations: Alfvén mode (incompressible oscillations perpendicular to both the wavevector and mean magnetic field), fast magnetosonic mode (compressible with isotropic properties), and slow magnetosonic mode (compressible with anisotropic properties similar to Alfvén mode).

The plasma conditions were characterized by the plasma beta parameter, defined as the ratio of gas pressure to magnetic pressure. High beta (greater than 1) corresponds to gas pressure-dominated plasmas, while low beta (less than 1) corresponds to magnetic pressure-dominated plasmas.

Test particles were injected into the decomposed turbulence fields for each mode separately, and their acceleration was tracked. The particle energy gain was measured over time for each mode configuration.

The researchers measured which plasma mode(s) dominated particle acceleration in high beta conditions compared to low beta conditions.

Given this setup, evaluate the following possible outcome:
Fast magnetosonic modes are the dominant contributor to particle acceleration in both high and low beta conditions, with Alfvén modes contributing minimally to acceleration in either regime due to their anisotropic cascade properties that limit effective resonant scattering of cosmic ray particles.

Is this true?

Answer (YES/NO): NO